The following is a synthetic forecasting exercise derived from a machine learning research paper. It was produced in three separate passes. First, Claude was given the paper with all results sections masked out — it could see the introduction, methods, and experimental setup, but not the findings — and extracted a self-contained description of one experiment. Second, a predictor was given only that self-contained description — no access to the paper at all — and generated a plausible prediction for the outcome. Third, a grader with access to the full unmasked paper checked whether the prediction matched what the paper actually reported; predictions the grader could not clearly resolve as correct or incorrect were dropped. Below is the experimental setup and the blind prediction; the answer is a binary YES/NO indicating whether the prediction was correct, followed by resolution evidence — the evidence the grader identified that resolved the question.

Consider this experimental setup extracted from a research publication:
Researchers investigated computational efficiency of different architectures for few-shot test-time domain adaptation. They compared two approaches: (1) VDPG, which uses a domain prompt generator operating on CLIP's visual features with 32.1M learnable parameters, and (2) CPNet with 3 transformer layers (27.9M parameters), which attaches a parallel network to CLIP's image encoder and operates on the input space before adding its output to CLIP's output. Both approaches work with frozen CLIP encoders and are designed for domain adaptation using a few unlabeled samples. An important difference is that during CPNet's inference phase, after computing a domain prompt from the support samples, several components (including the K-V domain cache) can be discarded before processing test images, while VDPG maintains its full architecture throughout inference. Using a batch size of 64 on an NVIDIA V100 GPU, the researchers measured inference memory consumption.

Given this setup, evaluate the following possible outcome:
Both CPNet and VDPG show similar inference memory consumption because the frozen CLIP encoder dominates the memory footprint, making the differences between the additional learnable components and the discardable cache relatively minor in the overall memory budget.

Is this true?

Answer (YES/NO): NO